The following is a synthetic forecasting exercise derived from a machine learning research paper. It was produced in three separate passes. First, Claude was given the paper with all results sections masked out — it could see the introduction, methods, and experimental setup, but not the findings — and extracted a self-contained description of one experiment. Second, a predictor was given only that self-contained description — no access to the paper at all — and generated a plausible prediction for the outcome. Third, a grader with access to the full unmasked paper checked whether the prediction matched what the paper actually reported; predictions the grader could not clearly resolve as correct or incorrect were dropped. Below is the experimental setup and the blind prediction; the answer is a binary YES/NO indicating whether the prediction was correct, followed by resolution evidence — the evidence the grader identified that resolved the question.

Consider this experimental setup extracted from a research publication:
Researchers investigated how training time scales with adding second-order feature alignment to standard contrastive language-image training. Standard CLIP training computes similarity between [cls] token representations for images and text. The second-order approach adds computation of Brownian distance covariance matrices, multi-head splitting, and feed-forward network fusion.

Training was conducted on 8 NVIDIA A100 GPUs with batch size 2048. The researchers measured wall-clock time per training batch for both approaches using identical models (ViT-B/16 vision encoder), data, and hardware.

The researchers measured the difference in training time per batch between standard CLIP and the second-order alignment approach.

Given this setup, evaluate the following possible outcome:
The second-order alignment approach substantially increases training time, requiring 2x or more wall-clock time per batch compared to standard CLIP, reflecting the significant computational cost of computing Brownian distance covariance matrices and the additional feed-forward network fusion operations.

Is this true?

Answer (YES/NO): NO